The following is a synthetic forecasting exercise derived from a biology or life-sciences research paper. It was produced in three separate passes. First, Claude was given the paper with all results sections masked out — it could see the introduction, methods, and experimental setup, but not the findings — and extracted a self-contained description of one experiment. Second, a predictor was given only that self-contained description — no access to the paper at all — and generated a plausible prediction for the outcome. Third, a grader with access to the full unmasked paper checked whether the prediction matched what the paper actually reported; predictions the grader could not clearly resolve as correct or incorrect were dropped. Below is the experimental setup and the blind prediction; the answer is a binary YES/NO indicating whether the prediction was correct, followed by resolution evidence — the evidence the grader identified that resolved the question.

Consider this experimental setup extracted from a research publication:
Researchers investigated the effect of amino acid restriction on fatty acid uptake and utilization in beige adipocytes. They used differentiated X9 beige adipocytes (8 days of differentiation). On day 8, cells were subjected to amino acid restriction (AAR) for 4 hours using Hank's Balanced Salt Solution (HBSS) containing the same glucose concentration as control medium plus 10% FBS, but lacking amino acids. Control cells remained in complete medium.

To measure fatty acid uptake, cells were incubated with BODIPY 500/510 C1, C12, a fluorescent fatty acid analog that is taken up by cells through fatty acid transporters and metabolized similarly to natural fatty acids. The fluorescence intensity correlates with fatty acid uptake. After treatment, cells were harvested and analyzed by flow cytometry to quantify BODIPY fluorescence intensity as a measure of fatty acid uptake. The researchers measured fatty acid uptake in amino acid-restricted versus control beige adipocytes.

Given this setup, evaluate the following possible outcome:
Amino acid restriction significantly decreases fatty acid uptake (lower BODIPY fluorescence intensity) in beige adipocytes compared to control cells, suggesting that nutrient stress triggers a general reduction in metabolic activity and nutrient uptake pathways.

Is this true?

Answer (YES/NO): NO